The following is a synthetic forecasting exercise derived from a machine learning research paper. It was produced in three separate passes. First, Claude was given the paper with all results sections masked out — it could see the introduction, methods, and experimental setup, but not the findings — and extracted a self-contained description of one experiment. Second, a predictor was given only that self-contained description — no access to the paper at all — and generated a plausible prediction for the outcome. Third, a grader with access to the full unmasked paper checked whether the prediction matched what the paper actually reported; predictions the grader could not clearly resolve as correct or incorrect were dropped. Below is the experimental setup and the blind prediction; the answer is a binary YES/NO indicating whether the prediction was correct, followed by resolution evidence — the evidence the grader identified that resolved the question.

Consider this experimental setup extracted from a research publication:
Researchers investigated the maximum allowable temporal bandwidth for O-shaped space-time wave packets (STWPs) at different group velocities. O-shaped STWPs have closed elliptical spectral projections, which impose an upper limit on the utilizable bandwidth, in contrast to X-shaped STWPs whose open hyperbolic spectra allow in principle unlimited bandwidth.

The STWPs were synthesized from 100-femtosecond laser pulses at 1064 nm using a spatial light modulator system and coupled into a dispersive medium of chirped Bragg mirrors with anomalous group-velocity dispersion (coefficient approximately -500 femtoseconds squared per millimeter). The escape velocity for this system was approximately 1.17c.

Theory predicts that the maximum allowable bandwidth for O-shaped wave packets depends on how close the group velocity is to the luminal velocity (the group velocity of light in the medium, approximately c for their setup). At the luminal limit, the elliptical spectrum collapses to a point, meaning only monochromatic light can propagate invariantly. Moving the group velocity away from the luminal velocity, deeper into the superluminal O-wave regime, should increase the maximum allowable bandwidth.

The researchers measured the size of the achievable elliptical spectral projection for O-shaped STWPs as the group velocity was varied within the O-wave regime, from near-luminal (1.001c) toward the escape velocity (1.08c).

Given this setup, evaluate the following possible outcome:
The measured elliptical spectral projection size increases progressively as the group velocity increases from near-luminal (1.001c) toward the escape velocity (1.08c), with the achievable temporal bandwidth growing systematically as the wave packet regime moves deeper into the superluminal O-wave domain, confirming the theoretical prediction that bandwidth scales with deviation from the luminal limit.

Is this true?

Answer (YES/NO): YES